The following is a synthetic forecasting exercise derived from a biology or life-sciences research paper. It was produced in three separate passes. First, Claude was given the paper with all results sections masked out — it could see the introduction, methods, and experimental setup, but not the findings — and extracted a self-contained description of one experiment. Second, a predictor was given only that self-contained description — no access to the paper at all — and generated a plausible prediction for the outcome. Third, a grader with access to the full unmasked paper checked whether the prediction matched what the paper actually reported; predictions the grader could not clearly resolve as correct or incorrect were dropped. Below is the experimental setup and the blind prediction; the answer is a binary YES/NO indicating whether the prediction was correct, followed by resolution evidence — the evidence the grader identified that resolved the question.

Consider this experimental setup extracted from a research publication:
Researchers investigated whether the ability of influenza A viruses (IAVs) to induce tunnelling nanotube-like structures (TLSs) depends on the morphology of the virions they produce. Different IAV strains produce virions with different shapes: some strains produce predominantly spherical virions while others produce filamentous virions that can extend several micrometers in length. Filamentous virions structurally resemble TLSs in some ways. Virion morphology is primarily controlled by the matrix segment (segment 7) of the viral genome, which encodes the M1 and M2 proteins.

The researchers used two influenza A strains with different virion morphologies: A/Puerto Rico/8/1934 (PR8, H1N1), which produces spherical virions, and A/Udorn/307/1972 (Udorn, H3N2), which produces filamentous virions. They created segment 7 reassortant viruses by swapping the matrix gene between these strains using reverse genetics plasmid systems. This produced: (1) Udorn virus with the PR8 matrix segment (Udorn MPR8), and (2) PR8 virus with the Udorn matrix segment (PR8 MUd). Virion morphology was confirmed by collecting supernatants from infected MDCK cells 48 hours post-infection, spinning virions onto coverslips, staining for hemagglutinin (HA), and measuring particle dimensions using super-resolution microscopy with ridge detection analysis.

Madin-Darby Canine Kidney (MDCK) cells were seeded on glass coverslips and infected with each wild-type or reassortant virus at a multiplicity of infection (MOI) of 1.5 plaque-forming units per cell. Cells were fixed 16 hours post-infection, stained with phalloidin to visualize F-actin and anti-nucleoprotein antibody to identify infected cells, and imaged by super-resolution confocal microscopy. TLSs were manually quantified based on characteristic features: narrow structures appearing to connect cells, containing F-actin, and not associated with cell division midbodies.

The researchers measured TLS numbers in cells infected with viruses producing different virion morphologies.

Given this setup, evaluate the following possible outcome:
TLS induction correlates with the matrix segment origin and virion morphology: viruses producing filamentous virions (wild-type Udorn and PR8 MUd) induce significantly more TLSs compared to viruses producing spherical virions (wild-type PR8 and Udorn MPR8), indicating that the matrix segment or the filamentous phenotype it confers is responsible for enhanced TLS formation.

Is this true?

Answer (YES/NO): NO